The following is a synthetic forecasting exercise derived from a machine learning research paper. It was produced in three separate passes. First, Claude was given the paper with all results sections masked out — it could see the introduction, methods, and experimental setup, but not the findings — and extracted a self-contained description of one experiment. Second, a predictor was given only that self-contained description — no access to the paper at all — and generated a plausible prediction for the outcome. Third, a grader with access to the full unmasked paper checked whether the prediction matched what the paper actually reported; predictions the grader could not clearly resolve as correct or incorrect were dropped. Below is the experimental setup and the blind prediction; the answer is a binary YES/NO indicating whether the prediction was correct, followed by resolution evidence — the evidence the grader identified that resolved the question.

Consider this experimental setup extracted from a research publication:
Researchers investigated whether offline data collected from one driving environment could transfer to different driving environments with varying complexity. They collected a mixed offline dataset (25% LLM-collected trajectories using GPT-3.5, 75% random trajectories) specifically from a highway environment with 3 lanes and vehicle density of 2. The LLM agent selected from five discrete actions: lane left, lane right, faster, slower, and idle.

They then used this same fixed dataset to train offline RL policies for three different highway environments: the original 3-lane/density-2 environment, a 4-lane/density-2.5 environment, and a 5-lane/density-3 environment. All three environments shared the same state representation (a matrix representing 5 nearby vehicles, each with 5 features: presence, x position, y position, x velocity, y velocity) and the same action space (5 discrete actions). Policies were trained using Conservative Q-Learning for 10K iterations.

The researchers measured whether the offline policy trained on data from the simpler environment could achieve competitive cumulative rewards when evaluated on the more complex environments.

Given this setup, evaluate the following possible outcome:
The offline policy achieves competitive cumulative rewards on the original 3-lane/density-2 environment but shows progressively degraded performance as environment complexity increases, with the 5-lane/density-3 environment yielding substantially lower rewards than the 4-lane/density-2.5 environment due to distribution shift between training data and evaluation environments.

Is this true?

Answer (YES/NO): NO